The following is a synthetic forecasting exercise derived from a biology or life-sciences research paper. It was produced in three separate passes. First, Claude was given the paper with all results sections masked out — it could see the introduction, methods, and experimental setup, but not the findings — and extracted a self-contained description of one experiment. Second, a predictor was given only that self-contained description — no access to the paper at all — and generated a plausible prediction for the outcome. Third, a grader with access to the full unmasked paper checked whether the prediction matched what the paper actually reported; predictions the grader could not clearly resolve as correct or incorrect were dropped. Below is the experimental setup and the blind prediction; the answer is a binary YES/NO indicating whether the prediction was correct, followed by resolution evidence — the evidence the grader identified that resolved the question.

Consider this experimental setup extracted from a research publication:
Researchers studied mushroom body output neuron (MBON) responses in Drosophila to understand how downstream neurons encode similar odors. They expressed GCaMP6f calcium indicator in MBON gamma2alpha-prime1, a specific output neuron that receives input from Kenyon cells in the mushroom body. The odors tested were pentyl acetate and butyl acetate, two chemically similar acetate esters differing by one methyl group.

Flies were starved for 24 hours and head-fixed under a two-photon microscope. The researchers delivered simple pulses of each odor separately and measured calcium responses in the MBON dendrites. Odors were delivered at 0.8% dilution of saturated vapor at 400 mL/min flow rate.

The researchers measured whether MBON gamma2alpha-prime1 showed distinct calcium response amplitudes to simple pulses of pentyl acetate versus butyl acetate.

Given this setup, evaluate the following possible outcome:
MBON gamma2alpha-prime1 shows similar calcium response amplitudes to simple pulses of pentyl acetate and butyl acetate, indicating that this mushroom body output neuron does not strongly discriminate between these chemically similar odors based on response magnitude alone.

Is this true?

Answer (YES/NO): YES